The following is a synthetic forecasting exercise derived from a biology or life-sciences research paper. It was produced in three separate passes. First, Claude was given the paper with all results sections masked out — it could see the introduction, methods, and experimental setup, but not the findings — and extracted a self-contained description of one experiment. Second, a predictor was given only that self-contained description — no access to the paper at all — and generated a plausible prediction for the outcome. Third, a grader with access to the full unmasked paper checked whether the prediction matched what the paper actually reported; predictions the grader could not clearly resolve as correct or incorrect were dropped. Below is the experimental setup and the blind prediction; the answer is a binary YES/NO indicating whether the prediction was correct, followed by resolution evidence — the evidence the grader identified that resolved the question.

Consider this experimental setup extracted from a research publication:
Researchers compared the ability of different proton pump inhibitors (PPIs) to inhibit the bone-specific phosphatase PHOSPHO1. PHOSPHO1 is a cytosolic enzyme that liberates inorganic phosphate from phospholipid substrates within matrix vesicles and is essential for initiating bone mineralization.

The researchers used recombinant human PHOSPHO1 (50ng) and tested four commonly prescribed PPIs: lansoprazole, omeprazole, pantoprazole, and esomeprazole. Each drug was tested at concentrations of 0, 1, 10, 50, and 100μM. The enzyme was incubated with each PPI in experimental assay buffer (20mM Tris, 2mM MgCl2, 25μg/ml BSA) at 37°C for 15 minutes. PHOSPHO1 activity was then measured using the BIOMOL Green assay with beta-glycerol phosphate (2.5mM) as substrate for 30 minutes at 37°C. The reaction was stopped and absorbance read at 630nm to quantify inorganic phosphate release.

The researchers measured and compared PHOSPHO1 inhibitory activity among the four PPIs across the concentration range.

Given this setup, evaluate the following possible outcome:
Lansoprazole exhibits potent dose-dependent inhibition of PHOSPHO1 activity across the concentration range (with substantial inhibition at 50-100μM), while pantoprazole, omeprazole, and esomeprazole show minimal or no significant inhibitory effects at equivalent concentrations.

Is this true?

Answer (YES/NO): NO